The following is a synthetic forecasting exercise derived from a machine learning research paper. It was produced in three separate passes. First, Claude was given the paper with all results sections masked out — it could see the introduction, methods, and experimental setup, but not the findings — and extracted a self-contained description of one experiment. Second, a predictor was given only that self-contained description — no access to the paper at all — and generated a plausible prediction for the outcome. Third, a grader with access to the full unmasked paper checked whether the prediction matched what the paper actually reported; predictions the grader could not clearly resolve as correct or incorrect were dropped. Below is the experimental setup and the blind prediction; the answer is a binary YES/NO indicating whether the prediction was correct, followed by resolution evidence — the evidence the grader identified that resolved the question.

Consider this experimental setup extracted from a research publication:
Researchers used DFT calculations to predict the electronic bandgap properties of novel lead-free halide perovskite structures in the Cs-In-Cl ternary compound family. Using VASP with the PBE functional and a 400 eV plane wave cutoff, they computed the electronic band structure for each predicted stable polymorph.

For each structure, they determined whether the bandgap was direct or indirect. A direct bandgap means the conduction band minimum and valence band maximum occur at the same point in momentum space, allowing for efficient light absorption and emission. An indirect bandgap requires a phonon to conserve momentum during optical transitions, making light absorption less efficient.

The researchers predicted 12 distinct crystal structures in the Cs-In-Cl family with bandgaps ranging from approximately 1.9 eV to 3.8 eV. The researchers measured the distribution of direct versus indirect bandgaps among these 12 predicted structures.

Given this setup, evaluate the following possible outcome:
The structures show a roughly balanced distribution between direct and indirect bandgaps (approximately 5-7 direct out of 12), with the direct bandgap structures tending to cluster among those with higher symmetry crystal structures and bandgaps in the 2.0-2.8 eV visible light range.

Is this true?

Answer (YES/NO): NO